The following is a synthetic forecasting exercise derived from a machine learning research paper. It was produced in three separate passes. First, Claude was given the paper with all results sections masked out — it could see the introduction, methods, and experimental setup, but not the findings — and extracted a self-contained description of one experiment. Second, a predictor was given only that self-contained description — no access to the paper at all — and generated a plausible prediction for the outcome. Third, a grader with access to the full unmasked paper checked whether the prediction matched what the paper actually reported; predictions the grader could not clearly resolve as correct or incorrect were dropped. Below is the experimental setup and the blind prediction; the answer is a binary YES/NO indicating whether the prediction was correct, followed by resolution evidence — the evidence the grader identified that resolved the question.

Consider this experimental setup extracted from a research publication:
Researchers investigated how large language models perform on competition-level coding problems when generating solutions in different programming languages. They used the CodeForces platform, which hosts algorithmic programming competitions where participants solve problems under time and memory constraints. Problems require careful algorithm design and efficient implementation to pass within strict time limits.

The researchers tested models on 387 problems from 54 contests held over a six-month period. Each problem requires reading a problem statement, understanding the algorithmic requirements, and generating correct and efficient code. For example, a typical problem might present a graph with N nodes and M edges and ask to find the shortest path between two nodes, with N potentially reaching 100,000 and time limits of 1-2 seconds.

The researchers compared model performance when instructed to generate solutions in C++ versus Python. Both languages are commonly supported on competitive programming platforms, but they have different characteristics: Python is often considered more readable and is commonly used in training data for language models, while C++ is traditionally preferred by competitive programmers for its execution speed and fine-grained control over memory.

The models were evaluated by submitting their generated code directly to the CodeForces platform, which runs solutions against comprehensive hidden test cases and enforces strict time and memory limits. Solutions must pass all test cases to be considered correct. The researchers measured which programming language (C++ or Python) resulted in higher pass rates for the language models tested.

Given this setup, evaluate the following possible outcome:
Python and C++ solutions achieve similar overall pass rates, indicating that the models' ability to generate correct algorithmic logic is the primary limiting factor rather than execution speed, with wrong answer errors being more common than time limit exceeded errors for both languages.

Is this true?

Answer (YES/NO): NO